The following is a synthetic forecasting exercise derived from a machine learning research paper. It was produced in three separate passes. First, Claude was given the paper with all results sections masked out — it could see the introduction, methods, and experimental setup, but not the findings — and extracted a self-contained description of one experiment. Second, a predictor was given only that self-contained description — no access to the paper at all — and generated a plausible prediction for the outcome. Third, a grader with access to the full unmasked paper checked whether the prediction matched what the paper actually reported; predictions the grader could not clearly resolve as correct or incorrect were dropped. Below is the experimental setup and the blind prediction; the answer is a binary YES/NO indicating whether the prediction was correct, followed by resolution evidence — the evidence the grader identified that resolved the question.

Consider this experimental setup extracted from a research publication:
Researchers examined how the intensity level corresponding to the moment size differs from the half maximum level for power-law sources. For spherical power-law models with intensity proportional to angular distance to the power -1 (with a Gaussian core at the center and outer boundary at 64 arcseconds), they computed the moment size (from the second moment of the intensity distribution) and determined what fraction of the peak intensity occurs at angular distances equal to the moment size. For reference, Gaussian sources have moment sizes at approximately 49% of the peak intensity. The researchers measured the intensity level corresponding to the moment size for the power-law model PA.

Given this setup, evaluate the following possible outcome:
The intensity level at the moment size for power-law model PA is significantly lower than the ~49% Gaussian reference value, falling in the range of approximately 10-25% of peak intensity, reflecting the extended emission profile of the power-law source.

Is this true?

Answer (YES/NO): NO